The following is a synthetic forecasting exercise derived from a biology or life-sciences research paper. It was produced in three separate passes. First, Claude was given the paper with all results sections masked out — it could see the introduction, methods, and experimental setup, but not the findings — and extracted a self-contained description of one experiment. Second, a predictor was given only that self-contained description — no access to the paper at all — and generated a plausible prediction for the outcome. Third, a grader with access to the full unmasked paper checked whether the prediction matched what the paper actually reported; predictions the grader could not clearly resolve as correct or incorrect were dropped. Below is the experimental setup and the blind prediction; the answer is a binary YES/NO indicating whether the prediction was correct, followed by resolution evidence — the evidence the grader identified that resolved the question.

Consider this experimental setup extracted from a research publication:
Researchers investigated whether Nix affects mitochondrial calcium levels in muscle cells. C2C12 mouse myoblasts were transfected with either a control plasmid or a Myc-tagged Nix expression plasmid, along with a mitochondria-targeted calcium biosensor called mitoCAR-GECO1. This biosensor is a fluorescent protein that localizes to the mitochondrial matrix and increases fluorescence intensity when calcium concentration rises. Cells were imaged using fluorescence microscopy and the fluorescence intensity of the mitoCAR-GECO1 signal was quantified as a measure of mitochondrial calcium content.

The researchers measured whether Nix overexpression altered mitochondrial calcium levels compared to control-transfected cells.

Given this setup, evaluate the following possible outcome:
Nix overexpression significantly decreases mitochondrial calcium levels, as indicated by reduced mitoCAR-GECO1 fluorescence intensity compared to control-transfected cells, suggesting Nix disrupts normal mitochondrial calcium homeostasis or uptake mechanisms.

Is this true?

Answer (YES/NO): NO